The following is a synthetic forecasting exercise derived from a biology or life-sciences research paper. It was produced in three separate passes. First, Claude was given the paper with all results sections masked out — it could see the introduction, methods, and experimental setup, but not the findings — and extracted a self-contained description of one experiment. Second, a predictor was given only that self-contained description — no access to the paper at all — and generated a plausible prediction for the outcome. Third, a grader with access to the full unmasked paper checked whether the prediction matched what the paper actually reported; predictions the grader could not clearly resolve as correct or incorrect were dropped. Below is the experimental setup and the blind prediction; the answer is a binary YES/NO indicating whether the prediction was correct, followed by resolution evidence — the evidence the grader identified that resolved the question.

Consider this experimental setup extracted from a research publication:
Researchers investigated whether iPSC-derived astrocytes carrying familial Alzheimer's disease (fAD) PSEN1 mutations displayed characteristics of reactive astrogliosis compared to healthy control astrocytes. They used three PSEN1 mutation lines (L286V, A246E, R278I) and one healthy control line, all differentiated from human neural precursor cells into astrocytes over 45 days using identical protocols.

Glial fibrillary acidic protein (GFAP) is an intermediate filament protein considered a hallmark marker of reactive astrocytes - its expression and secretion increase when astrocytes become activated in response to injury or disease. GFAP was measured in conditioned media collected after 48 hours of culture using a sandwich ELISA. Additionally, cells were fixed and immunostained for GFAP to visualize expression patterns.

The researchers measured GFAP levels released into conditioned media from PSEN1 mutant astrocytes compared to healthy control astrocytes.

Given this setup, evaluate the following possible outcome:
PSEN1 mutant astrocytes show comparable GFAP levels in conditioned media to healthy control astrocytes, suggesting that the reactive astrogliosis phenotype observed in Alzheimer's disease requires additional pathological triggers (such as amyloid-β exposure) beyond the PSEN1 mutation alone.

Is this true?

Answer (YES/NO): NO